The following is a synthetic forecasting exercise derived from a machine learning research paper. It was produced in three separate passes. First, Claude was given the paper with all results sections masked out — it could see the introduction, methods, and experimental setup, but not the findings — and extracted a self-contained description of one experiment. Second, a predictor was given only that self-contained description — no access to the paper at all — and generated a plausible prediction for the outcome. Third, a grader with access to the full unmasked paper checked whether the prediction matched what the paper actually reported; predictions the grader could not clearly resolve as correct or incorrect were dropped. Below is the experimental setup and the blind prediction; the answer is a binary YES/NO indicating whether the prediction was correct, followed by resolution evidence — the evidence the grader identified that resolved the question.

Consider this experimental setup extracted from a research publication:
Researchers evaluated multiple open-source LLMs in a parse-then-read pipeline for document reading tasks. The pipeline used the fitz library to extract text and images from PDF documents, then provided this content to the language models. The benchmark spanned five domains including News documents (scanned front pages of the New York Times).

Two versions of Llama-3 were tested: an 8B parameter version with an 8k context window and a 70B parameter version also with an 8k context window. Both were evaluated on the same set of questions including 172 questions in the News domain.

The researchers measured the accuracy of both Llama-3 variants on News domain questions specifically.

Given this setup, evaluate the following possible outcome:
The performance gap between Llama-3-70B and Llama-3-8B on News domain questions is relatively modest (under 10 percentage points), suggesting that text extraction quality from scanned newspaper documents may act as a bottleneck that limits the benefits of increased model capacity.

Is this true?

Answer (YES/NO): YES